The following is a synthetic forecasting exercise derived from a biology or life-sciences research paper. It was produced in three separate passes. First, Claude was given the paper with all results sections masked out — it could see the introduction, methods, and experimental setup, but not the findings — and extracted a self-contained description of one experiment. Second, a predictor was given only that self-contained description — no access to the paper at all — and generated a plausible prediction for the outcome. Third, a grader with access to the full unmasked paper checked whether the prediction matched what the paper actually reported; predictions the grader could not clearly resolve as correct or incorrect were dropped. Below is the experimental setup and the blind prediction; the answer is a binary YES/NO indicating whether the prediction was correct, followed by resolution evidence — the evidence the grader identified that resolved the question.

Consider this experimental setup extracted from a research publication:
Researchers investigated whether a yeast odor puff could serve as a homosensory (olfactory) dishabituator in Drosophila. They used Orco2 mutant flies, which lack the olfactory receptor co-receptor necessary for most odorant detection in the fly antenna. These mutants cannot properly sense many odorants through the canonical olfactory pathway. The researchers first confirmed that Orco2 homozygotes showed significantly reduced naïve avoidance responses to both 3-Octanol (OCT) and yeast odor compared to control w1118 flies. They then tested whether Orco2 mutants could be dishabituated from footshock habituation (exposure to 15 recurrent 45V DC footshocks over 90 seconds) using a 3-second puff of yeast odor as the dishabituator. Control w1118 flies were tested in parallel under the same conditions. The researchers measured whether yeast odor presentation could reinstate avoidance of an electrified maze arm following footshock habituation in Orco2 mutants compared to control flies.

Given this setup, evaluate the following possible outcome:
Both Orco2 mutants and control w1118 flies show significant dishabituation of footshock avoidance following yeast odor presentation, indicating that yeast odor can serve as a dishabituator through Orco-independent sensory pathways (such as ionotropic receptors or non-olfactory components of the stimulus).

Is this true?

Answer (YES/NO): NO